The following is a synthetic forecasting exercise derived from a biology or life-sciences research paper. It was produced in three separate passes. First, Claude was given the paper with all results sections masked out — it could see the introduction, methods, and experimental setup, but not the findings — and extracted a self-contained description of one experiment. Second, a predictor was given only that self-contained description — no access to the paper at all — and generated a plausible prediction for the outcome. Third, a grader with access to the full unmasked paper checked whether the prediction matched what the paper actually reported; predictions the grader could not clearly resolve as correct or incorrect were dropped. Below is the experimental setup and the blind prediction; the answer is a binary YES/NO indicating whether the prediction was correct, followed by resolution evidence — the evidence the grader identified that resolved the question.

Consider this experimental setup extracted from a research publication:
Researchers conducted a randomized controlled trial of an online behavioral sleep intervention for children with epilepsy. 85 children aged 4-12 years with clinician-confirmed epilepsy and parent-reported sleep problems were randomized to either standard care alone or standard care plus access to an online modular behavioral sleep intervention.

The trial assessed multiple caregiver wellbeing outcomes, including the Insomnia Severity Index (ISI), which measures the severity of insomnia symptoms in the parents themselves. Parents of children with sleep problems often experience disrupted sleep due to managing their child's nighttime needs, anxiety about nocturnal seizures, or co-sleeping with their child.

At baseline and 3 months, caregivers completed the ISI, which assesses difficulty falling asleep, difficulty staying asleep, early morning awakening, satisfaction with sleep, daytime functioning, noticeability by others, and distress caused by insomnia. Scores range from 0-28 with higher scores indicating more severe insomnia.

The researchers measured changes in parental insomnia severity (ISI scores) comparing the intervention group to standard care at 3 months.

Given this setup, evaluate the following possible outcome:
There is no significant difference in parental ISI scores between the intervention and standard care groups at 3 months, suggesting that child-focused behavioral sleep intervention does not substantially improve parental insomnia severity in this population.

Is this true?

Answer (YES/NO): YES